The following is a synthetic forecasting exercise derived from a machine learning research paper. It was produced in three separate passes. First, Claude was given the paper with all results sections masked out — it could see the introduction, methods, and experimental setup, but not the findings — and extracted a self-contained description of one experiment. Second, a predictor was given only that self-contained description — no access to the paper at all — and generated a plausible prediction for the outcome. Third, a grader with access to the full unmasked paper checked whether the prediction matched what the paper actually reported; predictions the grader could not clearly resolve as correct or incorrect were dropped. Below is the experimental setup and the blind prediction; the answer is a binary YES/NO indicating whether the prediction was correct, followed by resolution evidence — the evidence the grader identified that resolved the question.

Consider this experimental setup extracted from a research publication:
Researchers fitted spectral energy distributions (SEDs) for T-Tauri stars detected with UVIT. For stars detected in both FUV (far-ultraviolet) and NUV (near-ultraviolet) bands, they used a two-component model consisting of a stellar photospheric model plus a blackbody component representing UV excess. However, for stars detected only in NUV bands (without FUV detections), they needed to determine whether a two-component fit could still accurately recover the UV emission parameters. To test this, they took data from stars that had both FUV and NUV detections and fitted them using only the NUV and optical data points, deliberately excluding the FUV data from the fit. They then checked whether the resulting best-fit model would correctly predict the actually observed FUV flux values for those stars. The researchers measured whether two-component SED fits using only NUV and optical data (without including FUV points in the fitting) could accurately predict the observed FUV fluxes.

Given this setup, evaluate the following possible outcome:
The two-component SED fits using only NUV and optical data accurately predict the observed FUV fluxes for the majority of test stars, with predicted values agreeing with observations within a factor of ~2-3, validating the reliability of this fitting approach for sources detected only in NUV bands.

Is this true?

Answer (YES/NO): NO